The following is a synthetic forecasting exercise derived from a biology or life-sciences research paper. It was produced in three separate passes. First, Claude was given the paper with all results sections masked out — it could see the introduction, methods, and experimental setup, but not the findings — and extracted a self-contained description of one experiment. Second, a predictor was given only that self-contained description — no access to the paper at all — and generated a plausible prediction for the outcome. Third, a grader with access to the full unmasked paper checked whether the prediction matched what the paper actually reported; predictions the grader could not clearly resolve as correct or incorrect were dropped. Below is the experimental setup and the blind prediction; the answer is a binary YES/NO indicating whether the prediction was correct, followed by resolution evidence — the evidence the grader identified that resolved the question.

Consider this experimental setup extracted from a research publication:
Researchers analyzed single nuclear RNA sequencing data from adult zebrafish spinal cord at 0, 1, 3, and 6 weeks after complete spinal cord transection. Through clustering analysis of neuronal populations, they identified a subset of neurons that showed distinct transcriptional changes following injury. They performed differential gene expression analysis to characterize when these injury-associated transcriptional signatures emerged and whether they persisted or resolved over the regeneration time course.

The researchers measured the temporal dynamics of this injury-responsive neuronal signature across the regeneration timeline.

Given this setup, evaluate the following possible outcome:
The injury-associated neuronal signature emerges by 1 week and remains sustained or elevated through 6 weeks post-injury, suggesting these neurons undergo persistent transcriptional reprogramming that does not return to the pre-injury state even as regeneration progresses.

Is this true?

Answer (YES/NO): NO